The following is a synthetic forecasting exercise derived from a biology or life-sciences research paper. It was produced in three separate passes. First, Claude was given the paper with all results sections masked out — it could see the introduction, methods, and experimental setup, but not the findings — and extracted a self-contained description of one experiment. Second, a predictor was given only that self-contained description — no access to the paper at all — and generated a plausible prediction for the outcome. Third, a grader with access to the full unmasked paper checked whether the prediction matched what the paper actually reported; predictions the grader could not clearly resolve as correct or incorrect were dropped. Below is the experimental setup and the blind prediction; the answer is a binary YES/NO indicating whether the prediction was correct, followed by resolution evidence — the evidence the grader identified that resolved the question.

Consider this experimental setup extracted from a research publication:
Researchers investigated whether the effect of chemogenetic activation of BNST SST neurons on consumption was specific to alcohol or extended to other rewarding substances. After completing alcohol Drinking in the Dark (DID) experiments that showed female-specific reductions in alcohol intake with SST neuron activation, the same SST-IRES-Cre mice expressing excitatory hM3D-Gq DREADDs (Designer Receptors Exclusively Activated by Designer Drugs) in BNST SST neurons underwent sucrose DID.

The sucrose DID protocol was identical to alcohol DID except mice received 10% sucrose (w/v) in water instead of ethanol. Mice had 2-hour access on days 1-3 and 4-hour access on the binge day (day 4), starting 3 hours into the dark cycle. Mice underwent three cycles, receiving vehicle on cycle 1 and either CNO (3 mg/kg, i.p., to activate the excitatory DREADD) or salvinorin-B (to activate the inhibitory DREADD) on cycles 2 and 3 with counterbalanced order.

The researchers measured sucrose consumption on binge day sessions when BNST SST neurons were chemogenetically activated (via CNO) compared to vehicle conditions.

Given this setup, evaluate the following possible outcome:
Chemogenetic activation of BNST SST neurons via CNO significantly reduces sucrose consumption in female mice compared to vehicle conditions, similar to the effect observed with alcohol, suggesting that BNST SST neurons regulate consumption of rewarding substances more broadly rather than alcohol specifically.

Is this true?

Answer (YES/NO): NO